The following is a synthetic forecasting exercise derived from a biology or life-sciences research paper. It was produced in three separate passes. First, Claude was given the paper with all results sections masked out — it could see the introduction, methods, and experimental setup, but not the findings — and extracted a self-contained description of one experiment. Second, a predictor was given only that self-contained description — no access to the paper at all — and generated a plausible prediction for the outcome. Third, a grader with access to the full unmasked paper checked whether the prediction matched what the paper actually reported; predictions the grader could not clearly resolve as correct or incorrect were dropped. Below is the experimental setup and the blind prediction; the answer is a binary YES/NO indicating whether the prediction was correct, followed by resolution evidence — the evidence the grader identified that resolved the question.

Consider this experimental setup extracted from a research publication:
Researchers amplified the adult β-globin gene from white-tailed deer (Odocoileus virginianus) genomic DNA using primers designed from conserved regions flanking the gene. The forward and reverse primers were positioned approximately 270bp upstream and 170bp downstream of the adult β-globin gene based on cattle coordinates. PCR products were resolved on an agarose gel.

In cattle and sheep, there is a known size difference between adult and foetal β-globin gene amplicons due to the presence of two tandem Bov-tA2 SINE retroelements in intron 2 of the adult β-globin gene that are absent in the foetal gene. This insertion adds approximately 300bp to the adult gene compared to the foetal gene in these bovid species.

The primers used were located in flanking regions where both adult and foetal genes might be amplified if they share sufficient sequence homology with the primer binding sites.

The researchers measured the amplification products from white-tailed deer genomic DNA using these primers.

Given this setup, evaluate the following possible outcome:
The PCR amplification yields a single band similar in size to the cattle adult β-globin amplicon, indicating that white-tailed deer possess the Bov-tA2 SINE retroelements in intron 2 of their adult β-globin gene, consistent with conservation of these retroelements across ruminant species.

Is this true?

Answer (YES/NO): NO